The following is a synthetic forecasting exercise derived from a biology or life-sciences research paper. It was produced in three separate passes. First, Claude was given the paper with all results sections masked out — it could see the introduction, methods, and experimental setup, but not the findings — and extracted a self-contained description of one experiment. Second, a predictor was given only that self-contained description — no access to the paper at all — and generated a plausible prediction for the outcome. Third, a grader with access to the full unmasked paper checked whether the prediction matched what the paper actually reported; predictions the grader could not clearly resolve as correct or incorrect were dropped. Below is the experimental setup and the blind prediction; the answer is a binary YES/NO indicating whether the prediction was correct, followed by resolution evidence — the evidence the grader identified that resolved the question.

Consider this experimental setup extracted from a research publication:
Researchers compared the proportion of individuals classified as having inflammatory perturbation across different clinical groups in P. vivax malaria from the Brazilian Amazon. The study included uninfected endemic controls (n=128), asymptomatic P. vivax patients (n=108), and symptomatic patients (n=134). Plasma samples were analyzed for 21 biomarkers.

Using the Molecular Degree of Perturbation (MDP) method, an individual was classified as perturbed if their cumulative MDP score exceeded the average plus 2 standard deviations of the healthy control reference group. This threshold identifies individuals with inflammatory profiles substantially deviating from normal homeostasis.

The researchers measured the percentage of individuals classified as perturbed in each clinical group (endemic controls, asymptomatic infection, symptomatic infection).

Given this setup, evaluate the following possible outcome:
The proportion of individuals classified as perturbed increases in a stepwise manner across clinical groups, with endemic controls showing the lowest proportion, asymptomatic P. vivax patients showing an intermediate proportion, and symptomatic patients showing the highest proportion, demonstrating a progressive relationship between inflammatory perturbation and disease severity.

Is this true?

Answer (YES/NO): YES